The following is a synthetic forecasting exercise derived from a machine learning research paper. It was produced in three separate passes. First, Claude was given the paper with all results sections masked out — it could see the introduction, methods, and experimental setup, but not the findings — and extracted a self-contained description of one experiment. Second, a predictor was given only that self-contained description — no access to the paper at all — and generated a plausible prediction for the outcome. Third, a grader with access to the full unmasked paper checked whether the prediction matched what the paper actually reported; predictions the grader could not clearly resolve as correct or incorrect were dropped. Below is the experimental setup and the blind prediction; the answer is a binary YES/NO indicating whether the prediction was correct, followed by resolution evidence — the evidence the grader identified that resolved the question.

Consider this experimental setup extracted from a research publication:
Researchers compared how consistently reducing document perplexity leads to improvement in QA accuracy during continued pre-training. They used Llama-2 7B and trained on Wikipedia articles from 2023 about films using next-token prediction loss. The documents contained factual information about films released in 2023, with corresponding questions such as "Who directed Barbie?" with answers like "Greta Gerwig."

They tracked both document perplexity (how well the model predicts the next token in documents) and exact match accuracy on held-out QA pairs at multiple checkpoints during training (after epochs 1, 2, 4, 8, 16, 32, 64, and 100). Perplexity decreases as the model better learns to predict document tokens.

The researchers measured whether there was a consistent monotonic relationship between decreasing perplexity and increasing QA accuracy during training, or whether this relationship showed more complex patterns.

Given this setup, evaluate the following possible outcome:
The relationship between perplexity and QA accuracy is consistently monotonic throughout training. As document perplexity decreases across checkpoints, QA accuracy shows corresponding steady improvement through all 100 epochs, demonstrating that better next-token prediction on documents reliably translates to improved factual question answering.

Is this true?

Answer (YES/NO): YES